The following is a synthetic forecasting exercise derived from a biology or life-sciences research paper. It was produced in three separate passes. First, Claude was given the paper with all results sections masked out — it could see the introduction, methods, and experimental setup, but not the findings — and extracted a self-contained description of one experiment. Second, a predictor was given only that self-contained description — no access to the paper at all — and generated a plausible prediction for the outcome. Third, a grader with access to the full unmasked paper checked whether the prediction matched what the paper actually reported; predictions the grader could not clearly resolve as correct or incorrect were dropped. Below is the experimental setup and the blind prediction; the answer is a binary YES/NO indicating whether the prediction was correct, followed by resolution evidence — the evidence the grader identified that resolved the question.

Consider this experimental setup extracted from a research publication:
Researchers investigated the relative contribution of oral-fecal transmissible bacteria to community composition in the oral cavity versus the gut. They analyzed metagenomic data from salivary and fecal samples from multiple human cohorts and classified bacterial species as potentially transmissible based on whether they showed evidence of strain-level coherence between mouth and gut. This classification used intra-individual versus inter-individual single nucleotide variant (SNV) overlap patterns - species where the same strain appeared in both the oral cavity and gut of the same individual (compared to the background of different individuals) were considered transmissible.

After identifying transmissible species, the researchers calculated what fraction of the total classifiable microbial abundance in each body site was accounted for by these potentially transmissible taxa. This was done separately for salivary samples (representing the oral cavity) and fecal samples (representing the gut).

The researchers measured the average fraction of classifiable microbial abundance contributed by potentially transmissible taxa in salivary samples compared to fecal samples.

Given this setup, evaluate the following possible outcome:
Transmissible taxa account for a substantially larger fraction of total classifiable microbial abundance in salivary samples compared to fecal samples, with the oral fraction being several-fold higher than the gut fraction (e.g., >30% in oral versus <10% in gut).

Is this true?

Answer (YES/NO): NO